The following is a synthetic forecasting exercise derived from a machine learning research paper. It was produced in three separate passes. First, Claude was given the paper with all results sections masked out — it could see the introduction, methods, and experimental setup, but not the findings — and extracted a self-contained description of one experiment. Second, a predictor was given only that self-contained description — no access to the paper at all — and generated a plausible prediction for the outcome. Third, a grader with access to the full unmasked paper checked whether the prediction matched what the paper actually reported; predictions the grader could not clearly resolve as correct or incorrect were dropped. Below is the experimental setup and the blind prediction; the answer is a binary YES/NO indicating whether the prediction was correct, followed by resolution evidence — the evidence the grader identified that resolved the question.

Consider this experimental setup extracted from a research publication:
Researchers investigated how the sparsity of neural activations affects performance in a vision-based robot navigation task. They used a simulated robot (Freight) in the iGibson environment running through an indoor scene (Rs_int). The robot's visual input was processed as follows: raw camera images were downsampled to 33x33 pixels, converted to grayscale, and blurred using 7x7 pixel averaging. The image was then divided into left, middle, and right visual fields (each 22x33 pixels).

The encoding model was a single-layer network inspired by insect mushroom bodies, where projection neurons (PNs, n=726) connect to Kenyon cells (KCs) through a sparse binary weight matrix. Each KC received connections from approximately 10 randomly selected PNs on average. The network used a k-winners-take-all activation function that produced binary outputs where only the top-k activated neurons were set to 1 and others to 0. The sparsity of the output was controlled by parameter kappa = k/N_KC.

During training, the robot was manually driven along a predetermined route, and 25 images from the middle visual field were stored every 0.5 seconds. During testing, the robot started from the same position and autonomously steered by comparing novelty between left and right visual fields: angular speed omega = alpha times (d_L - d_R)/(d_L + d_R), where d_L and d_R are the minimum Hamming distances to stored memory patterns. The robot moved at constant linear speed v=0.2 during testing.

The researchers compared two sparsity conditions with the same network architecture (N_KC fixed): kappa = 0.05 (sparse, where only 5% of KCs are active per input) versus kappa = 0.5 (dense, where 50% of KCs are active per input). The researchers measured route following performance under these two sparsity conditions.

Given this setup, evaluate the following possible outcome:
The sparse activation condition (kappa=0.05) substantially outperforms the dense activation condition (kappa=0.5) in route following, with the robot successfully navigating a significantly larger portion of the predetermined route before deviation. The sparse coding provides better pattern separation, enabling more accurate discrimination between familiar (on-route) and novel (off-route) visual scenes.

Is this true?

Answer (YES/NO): NO